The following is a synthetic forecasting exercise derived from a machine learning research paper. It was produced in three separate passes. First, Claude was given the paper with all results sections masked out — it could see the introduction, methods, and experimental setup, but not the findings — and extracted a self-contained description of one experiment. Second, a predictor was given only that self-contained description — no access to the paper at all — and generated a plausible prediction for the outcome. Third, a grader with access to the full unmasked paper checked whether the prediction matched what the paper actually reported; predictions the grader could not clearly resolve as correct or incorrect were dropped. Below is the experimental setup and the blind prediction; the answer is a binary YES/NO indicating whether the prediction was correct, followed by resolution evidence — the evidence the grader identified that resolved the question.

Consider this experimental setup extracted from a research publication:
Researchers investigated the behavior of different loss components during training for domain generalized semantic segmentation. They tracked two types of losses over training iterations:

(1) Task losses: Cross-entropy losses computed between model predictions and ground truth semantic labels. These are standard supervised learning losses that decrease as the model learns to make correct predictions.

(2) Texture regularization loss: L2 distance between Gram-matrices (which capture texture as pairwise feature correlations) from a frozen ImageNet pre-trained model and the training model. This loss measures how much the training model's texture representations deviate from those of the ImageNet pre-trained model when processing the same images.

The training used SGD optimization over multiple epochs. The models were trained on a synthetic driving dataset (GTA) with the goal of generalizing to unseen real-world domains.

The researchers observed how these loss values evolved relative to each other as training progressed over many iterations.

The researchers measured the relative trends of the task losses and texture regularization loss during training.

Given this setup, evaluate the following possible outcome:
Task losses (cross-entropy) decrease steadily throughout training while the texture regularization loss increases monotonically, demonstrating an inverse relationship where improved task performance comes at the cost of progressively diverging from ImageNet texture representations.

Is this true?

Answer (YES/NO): NO